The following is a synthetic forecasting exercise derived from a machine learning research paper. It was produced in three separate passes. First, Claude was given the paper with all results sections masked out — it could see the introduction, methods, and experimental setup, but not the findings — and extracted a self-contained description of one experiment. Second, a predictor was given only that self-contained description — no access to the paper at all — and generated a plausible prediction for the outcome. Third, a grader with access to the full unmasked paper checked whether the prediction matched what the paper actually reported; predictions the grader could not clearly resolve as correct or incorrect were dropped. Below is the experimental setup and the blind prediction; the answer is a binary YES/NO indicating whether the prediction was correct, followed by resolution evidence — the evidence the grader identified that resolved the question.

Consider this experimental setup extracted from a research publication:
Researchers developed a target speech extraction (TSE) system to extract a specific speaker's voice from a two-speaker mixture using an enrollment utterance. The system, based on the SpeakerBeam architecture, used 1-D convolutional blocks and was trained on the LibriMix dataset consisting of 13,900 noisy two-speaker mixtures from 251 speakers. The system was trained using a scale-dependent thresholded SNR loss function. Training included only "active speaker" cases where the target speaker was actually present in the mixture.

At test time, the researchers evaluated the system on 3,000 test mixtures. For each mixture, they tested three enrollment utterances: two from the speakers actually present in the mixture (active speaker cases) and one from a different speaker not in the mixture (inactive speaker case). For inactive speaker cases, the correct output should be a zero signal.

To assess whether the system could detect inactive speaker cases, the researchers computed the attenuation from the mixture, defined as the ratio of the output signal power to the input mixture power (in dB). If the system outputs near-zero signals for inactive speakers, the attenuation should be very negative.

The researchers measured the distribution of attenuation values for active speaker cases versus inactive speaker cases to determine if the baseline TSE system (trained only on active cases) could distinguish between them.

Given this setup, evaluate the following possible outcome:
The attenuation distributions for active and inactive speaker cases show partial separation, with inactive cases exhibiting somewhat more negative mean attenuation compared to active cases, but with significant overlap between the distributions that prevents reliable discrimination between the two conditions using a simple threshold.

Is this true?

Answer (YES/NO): NO